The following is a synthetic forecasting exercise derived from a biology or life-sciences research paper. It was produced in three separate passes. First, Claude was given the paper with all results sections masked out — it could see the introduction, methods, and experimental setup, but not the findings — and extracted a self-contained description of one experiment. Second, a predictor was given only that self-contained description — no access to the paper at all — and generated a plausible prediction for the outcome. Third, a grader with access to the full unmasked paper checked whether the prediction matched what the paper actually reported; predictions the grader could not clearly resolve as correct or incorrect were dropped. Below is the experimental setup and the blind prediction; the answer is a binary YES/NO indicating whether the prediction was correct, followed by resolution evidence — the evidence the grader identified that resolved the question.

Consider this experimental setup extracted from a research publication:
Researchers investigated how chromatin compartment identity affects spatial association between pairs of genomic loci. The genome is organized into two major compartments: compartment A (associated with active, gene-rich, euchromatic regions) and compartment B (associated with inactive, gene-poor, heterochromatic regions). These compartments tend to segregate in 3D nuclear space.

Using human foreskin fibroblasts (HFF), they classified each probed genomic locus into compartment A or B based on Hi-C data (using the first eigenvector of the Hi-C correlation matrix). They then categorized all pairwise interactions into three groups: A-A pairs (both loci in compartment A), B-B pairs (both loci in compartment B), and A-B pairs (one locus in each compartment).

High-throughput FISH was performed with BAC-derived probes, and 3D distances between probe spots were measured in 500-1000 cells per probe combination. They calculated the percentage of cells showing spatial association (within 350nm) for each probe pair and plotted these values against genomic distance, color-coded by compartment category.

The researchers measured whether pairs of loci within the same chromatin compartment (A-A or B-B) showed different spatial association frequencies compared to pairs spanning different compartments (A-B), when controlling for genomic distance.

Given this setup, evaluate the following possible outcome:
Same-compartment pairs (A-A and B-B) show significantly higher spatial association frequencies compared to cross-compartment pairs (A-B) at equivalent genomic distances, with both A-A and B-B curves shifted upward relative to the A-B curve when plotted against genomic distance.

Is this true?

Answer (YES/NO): NO